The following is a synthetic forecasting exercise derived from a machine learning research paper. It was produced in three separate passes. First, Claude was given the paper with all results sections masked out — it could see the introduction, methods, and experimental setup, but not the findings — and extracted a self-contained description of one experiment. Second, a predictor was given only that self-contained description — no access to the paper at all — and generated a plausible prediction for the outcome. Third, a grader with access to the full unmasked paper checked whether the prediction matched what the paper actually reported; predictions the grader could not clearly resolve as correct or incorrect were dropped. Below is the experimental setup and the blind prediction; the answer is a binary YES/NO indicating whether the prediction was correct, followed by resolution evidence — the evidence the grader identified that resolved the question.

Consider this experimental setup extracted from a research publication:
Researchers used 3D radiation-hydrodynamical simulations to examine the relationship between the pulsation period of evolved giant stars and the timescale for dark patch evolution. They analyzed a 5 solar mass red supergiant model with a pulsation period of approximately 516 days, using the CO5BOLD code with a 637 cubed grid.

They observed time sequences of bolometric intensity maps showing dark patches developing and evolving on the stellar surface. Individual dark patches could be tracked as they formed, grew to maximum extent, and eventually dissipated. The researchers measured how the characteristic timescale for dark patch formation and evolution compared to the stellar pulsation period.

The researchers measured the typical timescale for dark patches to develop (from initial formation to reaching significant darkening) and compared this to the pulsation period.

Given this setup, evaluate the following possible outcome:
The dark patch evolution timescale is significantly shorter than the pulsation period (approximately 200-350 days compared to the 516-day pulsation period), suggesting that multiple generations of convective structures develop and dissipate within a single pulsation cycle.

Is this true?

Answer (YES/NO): NO